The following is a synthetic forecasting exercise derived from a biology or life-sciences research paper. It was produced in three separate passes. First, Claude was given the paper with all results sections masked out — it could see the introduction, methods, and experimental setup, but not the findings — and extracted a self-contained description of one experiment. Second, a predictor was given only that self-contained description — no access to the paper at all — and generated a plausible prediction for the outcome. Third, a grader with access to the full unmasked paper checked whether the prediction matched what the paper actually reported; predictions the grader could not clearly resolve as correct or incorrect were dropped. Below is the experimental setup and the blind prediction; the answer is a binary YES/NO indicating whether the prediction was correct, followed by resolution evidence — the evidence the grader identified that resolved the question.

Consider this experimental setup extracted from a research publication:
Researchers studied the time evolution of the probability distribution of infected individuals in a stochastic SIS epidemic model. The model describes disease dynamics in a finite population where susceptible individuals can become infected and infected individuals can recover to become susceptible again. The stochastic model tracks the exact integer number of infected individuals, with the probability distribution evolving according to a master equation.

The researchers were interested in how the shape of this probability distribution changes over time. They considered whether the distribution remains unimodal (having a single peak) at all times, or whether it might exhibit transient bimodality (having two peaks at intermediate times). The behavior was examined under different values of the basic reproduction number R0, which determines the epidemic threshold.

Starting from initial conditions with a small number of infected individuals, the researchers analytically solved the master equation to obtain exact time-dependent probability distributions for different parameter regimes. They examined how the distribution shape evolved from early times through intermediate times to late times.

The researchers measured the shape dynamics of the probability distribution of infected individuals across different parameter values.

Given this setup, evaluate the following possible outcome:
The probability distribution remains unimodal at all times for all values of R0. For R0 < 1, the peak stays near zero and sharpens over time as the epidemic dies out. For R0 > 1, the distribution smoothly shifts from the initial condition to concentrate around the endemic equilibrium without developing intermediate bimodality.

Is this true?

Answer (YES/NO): NO